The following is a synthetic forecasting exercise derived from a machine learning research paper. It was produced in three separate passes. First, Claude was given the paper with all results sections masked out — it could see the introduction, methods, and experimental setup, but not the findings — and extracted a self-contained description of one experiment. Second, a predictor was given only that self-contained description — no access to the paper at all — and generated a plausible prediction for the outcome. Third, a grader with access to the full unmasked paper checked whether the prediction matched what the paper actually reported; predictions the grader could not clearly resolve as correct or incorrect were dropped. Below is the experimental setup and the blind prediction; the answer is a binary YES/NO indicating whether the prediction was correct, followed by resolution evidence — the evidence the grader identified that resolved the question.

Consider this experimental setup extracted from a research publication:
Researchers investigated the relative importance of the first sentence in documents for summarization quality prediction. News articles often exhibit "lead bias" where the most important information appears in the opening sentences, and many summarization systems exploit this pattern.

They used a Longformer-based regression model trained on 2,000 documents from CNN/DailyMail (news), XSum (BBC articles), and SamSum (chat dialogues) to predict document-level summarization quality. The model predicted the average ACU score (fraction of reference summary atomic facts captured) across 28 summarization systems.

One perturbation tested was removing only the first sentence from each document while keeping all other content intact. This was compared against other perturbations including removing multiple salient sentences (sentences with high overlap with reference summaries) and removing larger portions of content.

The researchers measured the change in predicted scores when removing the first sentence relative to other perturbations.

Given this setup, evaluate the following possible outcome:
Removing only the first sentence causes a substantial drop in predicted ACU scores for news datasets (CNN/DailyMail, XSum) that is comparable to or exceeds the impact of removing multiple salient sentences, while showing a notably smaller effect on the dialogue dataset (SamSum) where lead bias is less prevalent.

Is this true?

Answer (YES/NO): NO